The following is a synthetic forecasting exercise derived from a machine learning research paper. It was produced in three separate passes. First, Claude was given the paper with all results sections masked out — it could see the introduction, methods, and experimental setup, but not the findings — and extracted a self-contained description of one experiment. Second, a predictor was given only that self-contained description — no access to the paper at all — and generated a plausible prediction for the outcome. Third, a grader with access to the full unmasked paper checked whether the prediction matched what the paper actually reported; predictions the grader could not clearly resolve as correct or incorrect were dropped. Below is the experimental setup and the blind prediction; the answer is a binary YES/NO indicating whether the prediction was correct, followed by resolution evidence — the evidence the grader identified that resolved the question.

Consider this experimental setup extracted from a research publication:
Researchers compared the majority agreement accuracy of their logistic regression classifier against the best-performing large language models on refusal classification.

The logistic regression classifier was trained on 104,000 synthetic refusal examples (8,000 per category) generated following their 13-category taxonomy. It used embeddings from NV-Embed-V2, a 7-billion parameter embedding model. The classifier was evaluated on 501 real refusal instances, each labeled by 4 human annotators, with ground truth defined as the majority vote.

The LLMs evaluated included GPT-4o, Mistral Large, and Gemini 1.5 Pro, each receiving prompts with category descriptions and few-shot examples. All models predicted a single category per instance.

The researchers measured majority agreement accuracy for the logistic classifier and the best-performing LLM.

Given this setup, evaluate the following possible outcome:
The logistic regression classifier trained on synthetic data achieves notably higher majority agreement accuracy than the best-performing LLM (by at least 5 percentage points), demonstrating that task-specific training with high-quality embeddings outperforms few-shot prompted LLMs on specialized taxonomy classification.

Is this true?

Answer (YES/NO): NO